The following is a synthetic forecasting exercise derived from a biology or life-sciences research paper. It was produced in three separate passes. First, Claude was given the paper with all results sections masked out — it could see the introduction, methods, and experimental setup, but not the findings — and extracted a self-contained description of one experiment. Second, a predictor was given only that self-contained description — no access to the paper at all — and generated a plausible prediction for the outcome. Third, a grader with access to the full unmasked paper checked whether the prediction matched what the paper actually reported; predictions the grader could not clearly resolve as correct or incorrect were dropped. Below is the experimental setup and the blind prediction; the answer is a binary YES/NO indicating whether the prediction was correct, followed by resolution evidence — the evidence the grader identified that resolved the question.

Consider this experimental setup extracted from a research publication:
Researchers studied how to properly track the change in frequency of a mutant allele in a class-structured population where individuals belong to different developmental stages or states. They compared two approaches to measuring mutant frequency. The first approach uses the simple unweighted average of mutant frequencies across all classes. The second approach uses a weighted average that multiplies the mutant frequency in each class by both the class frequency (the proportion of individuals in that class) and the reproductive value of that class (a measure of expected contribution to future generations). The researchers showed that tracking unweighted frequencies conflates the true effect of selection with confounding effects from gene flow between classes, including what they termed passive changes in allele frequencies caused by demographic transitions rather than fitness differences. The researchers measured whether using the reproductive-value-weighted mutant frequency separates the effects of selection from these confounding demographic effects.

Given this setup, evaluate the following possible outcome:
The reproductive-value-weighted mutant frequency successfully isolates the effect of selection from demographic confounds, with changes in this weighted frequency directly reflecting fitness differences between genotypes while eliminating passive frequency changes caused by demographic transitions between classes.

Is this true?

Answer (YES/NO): YES